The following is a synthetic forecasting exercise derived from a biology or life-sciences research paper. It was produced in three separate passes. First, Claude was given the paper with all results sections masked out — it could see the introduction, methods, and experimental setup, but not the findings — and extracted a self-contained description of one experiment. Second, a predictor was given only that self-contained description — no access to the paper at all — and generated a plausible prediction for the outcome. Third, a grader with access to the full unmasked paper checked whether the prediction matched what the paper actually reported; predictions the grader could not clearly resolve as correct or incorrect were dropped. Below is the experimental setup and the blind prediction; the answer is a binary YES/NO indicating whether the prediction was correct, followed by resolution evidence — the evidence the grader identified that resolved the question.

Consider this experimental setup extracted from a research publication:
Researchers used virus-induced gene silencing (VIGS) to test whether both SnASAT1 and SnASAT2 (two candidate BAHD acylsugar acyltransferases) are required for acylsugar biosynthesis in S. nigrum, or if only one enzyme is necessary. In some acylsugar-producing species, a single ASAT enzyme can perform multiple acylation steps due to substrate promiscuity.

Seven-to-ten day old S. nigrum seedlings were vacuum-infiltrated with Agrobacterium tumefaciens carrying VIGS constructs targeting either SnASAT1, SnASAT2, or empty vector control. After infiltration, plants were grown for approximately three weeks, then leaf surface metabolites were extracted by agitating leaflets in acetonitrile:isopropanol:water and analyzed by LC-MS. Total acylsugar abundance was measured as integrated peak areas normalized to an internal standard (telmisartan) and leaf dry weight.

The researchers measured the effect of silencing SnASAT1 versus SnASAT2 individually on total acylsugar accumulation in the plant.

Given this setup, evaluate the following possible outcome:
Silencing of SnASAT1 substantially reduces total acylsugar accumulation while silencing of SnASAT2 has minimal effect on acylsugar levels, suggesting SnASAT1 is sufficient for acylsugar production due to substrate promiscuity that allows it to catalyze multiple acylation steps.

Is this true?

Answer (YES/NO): NO